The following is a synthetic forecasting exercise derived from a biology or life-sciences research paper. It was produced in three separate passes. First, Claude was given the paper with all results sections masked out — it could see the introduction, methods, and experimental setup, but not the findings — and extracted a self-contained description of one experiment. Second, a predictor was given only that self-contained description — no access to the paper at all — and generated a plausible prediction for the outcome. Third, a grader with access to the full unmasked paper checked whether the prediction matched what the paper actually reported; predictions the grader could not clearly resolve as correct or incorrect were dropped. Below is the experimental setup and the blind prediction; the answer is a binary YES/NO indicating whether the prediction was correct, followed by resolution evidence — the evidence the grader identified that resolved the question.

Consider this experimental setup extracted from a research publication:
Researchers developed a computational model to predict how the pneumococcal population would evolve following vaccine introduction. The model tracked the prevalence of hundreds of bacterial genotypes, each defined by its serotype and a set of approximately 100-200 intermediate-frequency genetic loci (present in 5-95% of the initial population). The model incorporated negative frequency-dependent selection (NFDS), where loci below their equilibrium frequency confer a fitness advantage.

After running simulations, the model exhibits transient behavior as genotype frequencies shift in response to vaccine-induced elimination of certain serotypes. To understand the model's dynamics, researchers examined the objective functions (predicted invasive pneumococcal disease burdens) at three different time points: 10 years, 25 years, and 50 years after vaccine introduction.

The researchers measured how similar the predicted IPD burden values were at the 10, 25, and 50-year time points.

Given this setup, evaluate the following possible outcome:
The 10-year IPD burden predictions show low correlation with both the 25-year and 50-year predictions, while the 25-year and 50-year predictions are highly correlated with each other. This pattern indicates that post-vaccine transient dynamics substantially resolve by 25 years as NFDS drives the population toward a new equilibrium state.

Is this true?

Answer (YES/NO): NO